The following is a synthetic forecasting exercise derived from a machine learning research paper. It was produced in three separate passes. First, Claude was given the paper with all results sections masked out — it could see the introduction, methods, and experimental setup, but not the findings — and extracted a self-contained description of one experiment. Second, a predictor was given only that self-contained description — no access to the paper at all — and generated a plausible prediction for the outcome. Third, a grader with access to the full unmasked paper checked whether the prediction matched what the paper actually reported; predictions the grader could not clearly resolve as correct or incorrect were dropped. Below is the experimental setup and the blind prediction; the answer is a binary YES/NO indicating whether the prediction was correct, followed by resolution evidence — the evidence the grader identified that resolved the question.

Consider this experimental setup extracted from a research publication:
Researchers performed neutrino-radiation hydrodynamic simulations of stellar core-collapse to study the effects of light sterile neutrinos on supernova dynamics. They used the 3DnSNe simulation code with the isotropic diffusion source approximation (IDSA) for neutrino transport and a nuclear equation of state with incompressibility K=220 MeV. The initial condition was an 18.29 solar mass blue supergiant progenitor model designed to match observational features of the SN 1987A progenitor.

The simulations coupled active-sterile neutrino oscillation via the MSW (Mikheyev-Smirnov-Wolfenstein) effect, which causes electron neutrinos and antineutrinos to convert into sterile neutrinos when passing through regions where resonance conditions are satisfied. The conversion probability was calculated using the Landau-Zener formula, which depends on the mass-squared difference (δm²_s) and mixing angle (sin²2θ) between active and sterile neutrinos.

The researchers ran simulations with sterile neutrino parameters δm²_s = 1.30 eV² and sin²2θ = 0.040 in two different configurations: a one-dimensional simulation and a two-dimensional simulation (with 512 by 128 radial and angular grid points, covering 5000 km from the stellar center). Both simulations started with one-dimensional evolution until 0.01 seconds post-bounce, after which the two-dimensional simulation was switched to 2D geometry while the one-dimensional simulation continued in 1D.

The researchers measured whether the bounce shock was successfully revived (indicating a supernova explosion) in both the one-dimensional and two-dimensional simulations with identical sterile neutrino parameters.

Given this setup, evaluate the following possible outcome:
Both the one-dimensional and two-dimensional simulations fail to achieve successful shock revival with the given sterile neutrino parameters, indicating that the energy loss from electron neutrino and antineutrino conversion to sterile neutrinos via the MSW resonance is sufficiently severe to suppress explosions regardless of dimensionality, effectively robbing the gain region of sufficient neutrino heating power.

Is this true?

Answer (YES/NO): NO